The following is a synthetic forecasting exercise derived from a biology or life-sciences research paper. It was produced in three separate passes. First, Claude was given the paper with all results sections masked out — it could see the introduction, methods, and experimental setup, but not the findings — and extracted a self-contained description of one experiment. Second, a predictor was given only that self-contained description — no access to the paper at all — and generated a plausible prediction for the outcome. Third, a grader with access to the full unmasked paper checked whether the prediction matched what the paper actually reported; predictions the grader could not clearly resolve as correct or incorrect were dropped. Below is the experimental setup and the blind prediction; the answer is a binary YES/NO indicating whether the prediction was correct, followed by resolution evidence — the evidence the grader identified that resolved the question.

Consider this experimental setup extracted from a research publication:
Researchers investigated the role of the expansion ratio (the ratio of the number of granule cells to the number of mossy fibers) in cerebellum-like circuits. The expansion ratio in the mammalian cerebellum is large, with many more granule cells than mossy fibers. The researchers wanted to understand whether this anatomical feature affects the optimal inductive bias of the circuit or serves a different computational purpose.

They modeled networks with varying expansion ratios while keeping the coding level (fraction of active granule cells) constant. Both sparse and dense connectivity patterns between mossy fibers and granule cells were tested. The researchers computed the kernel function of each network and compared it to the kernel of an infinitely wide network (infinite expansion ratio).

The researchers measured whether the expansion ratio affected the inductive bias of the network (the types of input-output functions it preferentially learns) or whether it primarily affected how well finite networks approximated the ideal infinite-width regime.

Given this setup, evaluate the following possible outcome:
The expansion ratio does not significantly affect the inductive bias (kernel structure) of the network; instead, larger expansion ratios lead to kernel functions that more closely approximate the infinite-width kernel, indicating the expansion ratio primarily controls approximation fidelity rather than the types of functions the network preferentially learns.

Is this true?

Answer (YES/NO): YES